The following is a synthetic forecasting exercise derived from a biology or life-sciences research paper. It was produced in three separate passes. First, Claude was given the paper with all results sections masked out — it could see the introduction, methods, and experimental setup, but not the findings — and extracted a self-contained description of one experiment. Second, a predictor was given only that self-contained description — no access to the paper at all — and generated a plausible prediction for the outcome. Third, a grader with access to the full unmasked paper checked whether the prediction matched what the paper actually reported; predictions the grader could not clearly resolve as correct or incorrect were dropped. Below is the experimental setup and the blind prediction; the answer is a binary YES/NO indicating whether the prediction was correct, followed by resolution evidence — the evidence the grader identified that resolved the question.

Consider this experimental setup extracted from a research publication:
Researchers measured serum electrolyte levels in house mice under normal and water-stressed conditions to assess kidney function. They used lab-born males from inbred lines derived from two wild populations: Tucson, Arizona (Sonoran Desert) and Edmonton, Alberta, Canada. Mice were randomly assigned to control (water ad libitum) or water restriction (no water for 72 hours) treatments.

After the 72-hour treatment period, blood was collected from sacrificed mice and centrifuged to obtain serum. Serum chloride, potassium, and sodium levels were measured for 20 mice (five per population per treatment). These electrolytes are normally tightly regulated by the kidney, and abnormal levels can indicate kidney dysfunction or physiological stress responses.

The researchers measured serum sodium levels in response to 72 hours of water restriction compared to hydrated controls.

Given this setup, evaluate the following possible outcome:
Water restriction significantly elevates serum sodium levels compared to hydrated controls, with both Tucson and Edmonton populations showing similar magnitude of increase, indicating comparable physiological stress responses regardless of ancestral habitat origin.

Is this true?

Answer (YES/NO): NO